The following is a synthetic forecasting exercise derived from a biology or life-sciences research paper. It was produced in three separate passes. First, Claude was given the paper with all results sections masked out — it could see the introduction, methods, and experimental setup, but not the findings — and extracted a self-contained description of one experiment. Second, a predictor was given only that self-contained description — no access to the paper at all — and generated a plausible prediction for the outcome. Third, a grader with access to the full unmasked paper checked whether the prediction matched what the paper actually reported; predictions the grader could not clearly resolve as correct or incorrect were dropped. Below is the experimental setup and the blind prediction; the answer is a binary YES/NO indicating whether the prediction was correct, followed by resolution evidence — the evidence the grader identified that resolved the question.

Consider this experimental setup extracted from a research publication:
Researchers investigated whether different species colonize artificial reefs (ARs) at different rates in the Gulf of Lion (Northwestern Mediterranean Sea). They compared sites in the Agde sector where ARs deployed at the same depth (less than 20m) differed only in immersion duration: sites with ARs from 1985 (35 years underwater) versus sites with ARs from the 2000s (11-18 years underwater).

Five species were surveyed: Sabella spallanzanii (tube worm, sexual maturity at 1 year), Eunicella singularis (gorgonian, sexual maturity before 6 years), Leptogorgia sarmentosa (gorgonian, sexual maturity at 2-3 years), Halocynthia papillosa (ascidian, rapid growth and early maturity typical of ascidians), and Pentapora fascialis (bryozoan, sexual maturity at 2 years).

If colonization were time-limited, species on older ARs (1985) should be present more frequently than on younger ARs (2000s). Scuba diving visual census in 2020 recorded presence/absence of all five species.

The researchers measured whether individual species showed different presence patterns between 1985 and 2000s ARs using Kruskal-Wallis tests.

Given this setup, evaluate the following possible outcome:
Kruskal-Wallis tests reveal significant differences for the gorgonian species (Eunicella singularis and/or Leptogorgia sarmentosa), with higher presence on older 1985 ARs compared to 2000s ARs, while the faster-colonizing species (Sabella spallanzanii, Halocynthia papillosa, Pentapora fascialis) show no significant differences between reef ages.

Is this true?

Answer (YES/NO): NO